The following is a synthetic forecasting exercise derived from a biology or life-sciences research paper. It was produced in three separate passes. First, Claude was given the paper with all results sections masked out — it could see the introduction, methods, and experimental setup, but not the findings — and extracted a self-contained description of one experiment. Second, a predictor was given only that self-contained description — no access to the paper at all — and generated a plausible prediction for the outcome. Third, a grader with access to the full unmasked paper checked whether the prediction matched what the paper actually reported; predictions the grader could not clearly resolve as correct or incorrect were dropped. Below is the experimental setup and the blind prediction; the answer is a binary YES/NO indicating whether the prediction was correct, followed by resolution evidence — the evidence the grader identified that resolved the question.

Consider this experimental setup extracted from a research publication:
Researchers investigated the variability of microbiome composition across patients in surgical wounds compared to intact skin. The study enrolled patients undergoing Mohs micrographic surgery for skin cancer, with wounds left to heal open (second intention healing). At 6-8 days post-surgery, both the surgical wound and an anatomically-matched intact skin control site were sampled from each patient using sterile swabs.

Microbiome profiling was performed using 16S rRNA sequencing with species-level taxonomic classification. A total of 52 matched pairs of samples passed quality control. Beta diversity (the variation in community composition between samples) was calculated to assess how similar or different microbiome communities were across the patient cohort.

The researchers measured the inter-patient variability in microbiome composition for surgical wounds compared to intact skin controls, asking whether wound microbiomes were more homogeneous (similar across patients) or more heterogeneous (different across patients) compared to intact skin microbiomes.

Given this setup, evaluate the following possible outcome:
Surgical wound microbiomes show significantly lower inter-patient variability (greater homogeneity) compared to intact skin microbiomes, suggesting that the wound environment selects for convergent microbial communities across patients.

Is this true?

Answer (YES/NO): NO